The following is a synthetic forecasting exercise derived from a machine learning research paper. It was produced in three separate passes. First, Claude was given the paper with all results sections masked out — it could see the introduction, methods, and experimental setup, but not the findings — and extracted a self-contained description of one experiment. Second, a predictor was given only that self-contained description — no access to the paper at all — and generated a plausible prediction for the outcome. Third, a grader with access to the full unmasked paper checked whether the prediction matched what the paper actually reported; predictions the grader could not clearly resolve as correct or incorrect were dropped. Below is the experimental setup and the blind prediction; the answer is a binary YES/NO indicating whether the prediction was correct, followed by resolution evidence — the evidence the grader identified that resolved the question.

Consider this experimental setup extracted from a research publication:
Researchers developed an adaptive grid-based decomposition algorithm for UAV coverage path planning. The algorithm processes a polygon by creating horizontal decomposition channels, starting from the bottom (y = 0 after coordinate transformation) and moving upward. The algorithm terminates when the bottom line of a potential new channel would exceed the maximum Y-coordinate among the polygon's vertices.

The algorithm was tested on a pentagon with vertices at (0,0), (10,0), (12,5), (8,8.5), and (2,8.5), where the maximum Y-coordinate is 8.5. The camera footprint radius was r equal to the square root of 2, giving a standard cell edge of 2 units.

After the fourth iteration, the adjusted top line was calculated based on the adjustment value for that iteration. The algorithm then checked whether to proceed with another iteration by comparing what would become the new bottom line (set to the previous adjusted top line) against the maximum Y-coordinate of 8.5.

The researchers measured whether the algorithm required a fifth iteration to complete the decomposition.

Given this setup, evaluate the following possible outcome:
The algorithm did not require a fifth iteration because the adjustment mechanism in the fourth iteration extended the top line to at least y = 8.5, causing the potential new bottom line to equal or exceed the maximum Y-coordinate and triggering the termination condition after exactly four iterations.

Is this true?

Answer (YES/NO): YES